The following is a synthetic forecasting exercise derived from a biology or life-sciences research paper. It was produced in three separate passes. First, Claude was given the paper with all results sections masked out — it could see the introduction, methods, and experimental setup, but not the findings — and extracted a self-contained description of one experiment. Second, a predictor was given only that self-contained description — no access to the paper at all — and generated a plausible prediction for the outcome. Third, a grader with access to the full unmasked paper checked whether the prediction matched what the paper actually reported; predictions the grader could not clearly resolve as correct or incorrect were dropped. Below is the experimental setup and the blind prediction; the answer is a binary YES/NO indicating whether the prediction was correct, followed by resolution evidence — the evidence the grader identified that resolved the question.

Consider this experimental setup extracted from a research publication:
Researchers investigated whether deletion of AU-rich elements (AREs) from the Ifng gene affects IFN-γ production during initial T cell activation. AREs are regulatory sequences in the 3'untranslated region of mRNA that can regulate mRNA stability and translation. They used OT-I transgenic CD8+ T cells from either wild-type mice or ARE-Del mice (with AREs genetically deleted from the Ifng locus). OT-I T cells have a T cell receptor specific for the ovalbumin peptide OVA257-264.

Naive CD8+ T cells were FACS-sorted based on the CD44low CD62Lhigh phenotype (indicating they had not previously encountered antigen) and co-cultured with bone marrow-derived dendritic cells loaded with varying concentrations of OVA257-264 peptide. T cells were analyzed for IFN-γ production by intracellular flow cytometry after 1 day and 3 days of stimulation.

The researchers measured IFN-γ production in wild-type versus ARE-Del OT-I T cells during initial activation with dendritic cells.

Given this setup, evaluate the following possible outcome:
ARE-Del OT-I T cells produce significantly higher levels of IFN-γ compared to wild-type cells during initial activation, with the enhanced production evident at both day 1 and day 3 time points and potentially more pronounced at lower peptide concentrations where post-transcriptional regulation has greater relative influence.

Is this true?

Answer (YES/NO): NO